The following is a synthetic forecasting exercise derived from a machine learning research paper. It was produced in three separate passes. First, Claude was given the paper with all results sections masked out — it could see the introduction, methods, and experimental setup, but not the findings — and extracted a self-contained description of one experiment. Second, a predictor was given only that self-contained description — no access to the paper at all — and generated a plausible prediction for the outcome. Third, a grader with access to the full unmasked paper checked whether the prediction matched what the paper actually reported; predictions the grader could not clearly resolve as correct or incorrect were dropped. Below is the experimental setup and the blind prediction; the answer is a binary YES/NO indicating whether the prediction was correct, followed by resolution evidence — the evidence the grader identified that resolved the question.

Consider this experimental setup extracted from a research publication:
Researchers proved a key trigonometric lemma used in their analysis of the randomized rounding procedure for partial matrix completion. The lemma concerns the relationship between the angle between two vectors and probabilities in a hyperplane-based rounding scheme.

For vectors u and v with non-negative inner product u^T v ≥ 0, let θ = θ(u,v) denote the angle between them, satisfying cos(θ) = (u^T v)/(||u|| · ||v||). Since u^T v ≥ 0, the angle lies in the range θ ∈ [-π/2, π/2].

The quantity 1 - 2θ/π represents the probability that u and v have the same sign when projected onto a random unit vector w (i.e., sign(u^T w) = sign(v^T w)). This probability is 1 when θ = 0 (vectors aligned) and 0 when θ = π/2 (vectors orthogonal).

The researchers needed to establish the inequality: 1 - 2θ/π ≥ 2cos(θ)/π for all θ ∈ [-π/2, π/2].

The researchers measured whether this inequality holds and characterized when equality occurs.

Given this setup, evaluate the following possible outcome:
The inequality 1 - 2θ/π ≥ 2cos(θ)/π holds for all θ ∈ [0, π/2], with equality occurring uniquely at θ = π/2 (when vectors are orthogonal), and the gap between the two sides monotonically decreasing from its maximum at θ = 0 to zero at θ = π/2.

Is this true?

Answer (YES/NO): YES